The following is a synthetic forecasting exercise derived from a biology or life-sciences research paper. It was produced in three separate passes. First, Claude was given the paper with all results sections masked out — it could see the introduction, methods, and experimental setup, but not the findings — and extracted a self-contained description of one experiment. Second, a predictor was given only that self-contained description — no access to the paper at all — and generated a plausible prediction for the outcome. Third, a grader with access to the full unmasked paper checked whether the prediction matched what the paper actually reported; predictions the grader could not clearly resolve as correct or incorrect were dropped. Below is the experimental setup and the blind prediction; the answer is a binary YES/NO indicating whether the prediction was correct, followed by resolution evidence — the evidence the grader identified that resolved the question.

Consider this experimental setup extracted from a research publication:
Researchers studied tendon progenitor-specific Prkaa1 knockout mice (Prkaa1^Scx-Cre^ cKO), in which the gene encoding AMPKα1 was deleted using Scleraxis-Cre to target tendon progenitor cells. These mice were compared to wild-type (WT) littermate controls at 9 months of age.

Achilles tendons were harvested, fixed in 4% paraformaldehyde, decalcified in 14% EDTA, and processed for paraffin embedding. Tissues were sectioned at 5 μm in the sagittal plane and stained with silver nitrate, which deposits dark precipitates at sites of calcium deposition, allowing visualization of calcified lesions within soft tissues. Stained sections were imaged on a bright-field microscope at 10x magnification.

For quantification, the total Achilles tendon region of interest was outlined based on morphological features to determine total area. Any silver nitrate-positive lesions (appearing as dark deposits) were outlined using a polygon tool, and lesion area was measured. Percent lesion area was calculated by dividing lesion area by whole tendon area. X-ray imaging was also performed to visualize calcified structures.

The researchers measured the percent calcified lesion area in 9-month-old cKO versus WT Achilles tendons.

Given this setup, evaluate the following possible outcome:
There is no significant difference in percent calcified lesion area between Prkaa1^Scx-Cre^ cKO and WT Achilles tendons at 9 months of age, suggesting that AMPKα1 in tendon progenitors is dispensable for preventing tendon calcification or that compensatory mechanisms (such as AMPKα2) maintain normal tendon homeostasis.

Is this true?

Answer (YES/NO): NO